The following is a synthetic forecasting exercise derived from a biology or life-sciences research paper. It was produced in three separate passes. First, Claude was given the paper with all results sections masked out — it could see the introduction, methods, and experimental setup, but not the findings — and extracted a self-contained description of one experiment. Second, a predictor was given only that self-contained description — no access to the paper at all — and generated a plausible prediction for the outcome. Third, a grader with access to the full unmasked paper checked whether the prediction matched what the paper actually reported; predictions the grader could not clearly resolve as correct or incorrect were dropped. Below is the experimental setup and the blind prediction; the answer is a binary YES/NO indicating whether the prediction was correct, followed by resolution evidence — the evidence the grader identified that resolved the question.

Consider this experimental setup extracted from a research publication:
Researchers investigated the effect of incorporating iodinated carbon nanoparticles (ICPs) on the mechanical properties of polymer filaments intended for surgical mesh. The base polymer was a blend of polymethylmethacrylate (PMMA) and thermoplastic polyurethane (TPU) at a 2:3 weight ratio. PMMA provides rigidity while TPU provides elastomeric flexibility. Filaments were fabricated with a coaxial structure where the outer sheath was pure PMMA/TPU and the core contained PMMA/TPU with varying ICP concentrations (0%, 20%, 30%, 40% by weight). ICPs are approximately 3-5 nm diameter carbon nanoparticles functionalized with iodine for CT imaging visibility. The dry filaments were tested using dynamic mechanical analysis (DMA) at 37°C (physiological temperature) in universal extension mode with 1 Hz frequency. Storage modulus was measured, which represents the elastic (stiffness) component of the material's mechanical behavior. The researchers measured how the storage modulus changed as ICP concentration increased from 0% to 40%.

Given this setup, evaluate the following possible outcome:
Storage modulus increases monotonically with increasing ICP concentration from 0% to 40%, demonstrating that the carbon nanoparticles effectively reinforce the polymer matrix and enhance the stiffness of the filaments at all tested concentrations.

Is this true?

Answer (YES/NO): NO